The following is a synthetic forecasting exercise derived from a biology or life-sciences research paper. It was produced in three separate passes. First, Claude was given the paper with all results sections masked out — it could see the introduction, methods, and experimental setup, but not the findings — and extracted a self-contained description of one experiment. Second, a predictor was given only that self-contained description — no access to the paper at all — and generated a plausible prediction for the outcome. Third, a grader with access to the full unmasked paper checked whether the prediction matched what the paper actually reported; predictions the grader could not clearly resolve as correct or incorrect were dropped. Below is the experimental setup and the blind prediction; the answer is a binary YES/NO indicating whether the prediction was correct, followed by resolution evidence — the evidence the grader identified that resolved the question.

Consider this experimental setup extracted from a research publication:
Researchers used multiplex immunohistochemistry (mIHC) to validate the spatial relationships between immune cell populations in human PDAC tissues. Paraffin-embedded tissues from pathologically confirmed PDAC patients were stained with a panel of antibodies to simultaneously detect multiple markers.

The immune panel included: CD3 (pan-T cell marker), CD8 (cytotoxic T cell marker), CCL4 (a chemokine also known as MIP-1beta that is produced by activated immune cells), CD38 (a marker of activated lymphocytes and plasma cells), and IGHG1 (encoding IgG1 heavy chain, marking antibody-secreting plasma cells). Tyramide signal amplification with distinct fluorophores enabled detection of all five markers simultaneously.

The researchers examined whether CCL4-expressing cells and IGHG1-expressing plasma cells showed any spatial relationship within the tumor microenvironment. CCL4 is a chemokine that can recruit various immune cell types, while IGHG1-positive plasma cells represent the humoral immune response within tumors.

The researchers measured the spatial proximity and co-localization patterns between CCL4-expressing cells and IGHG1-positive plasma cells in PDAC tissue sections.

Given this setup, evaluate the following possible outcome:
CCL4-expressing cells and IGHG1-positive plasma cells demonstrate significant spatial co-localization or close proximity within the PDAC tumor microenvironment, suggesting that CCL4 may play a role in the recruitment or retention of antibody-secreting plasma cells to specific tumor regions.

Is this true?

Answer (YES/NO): YES